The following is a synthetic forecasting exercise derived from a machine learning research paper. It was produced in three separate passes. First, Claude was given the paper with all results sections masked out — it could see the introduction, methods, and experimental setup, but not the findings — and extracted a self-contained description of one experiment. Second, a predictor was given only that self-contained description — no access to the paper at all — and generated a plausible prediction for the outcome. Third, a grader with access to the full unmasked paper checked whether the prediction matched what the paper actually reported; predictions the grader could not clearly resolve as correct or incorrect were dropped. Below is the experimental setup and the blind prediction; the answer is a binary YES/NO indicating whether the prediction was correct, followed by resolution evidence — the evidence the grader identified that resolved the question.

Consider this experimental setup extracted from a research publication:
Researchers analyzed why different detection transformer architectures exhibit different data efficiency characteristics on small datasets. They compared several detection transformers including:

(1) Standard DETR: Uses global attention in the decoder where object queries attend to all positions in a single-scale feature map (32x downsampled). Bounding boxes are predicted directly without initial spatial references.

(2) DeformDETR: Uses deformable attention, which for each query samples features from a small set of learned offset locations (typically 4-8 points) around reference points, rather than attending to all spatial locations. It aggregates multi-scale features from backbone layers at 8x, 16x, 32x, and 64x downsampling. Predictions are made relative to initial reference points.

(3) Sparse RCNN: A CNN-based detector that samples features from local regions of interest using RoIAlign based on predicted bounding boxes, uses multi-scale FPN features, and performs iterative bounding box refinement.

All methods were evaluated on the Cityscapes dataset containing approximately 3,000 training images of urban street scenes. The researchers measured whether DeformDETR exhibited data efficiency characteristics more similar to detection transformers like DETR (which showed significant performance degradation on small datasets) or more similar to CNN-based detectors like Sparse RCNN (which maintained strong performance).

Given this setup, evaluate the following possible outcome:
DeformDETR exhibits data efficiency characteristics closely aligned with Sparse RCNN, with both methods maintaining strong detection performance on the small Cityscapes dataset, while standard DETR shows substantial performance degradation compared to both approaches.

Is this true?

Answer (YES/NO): YES